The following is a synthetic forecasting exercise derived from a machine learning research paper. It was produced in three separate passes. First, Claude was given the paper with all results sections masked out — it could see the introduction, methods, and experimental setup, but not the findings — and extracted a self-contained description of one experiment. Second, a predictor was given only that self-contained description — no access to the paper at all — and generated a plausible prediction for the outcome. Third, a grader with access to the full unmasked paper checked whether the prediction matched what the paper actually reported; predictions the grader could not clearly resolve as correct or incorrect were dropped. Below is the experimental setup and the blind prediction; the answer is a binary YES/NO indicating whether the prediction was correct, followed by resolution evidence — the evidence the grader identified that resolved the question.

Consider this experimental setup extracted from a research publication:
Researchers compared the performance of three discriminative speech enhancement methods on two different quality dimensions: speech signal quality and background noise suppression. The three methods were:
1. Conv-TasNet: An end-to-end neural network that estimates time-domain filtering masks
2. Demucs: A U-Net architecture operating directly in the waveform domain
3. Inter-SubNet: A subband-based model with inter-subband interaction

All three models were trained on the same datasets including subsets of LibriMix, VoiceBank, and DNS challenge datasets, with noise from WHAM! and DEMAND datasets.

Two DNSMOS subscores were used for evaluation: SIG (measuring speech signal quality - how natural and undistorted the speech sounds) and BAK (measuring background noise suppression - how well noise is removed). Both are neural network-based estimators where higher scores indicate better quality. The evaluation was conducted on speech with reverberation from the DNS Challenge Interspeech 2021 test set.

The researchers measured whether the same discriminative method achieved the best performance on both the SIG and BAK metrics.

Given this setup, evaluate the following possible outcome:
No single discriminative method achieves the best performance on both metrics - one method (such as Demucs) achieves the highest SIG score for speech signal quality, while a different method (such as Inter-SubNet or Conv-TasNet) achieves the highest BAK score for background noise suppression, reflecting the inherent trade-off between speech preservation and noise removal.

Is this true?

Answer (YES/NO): NO